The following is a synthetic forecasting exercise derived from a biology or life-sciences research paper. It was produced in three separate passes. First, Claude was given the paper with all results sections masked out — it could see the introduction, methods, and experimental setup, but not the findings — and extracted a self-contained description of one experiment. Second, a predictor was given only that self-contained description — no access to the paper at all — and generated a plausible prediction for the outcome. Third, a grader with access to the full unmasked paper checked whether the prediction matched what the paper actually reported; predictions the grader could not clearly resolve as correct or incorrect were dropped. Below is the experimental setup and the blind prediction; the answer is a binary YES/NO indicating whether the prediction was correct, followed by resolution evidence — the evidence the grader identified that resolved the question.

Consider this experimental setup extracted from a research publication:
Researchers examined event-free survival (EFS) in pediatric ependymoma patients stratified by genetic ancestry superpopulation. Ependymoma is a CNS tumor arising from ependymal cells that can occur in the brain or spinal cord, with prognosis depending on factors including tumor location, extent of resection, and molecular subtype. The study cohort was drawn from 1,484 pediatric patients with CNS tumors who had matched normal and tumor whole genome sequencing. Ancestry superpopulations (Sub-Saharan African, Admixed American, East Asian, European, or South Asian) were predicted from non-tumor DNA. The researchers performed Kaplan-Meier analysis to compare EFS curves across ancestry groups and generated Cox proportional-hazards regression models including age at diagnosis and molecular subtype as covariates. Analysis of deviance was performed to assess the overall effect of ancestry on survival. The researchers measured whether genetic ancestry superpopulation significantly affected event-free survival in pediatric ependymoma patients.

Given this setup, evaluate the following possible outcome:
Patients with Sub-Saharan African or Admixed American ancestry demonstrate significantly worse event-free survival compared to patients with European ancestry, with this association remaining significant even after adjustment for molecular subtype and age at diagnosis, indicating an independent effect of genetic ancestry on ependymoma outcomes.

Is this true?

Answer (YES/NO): NO